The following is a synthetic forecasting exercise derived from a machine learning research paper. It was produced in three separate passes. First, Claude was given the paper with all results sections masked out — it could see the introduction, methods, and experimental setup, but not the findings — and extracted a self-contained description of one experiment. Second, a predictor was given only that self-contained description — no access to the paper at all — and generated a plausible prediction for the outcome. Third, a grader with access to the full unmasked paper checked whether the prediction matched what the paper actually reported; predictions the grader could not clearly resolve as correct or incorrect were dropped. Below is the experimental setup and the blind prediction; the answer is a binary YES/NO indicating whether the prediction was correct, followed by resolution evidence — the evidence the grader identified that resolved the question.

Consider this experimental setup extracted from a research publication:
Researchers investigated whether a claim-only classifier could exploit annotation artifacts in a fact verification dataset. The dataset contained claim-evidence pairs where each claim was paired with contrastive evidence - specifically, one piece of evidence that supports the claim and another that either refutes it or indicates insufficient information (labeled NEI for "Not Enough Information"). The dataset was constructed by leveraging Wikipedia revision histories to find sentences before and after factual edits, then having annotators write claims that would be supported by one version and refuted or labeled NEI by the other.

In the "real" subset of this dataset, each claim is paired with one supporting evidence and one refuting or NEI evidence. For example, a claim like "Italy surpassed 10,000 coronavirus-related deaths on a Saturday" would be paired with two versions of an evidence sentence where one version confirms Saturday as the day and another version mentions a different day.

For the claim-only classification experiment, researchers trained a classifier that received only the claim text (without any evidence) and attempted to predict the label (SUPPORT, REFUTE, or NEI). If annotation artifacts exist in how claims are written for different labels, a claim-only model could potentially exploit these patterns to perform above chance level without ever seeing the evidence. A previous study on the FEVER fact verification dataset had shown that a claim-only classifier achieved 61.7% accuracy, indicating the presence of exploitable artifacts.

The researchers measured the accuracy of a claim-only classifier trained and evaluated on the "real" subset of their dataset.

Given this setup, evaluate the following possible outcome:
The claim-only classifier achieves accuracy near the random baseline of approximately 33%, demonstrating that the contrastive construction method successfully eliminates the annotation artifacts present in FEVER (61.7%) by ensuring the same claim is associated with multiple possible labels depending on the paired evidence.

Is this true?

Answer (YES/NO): NO